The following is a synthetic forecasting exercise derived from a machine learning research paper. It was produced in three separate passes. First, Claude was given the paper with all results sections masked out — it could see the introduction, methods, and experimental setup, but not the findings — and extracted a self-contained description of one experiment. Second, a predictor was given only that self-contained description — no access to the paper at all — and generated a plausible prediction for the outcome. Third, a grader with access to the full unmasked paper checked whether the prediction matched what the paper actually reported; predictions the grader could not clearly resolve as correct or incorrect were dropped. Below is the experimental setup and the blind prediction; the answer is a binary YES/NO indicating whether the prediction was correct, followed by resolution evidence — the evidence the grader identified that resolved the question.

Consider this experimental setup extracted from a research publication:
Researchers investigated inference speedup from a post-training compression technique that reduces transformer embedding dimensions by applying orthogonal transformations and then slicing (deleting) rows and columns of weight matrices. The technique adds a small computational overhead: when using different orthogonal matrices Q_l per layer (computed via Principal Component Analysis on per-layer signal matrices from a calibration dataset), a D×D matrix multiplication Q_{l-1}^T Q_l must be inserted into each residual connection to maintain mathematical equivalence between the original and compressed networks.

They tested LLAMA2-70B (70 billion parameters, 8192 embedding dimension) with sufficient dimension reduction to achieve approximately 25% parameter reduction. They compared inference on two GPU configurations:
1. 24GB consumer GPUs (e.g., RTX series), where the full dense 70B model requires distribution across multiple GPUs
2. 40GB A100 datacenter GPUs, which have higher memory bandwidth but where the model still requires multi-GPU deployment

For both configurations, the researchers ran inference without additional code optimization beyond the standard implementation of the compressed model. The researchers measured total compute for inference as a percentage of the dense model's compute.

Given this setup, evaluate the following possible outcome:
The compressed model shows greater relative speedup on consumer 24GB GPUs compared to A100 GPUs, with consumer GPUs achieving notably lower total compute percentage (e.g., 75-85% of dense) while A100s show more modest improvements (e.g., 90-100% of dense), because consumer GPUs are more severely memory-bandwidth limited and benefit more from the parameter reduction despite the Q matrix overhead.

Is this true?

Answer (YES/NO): NO